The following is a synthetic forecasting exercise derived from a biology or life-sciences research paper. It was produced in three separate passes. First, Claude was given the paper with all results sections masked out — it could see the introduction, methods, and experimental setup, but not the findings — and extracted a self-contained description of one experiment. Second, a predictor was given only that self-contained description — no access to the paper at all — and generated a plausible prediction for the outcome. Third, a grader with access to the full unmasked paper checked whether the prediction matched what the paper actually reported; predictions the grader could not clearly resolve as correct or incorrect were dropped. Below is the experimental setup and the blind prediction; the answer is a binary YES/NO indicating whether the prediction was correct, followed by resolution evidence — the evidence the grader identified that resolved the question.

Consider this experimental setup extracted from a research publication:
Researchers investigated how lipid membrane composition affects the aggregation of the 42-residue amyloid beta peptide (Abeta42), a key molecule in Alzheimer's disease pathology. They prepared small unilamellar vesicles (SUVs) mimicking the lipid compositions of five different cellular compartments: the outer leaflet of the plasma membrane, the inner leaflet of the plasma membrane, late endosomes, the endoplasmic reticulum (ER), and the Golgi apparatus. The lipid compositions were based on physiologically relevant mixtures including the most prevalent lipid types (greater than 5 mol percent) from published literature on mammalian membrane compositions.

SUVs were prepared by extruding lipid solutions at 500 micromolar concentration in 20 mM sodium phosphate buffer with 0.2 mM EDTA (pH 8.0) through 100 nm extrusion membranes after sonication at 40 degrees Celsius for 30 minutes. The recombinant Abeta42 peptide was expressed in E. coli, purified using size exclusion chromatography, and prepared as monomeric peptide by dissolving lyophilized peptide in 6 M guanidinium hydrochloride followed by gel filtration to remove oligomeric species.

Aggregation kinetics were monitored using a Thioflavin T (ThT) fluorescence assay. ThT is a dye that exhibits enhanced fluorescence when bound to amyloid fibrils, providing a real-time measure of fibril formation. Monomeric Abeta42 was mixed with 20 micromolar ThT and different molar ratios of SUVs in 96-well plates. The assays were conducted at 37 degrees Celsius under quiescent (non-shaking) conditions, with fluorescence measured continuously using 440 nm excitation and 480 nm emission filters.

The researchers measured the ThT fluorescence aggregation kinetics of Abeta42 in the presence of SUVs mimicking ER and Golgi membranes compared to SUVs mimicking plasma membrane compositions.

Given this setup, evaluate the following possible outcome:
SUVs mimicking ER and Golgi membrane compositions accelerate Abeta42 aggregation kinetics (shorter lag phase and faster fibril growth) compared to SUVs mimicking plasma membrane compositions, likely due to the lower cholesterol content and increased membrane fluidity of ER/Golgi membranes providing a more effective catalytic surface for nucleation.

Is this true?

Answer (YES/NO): NO